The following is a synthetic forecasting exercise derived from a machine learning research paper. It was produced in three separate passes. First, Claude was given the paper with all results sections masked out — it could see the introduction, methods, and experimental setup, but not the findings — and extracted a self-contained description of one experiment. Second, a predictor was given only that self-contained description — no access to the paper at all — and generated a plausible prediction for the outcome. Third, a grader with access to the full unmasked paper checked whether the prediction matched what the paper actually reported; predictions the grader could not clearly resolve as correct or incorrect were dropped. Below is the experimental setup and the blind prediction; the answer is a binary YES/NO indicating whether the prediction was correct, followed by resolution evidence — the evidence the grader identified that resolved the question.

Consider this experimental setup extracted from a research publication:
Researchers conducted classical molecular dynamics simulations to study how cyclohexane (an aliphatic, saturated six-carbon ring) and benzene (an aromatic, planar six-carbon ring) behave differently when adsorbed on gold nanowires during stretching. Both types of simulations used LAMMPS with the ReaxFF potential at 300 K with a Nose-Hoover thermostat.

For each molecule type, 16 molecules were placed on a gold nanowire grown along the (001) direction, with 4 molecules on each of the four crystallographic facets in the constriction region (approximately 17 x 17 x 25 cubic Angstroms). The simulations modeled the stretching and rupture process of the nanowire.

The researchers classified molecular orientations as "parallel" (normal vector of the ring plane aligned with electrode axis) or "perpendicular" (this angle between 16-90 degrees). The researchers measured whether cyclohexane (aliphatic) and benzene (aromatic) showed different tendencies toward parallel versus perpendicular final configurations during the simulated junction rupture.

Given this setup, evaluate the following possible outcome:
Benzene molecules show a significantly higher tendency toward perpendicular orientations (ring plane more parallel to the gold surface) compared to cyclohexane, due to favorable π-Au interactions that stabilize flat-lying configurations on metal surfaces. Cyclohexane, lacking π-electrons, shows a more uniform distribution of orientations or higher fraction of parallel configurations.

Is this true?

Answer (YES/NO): NO